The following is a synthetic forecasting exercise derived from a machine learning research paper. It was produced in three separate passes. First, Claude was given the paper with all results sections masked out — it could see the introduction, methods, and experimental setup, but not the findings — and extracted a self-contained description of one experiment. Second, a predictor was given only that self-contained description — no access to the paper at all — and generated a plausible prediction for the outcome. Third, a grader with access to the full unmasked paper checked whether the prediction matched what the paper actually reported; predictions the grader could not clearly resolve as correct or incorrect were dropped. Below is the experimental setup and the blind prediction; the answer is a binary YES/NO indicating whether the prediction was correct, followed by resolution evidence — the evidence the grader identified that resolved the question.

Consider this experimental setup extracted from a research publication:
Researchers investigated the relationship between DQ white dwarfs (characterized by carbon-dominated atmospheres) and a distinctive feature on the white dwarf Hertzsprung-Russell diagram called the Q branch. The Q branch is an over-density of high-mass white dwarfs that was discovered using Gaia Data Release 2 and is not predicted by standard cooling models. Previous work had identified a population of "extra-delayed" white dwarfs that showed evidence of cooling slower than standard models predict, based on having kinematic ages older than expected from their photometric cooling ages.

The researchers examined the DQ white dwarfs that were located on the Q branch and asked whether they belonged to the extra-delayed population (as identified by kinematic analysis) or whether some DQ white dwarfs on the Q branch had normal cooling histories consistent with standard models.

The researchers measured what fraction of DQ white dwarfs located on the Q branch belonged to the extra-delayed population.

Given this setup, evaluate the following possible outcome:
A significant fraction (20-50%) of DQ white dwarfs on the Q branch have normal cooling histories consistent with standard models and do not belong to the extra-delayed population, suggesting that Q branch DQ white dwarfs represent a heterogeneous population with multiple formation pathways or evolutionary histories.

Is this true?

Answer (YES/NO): NO